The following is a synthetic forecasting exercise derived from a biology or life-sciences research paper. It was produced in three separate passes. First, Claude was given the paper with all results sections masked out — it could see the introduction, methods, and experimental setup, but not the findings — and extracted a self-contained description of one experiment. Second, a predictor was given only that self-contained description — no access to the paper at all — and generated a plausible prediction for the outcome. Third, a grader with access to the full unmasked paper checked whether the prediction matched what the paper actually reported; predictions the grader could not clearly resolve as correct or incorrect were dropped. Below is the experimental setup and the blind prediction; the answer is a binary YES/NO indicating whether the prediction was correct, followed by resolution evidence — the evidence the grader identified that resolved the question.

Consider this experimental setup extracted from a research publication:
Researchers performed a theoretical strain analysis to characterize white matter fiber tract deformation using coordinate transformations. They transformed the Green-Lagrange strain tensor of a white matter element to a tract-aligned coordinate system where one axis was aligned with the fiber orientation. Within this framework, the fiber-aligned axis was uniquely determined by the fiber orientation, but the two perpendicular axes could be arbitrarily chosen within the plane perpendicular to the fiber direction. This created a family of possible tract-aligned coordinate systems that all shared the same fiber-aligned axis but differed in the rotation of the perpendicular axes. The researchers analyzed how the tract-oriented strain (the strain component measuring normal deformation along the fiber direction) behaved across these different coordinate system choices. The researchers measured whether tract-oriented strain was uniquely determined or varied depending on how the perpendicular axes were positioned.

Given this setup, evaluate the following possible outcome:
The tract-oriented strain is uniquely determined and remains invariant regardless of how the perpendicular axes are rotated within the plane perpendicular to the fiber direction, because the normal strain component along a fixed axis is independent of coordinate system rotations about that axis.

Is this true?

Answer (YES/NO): YES